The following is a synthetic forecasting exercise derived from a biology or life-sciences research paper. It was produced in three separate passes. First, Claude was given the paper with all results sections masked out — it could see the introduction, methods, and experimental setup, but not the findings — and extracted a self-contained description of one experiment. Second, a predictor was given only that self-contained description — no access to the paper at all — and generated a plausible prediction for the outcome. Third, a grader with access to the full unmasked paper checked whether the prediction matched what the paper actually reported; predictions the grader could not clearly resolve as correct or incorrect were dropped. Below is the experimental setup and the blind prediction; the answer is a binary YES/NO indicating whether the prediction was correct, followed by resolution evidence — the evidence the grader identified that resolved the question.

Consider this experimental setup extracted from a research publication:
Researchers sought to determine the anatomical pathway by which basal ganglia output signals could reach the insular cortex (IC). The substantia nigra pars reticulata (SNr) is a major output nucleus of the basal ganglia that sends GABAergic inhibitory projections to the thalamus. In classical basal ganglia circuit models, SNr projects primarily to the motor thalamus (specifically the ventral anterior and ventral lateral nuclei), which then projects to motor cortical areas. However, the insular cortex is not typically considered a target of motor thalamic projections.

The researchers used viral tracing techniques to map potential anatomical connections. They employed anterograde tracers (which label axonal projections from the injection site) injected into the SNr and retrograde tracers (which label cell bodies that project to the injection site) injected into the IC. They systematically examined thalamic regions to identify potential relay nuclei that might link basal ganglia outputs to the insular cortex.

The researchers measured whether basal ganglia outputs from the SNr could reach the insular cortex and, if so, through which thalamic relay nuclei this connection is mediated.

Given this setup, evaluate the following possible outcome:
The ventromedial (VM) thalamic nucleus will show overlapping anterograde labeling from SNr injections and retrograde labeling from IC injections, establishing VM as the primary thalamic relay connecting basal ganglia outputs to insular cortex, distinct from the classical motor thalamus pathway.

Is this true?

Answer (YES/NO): NO